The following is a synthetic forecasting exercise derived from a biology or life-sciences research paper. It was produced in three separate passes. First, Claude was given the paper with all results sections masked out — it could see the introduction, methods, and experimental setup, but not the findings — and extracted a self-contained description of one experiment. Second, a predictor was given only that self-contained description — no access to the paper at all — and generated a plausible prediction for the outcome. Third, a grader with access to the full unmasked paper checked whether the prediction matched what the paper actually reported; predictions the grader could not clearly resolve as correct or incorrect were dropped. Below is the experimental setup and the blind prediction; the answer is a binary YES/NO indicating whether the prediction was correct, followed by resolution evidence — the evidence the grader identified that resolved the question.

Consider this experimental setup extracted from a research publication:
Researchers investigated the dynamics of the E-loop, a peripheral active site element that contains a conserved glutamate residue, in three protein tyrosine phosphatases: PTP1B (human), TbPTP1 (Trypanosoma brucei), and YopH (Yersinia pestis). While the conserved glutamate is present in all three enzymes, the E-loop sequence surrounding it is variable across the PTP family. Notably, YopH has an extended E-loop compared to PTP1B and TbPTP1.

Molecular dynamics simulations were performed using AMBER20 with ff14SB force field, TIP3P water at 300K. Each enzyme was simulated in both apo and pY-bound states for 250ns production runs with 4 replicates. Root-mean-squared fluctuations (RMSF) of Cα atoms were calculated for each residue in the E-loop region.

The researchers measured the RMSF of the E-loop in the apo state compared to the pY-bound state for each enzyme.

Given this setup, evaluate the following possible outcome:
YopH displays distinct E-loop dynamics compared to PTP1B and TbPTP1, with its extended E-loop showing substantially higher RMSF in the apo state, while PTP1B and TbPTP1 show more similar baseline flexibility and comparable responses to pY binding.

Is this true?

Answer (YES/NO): NO